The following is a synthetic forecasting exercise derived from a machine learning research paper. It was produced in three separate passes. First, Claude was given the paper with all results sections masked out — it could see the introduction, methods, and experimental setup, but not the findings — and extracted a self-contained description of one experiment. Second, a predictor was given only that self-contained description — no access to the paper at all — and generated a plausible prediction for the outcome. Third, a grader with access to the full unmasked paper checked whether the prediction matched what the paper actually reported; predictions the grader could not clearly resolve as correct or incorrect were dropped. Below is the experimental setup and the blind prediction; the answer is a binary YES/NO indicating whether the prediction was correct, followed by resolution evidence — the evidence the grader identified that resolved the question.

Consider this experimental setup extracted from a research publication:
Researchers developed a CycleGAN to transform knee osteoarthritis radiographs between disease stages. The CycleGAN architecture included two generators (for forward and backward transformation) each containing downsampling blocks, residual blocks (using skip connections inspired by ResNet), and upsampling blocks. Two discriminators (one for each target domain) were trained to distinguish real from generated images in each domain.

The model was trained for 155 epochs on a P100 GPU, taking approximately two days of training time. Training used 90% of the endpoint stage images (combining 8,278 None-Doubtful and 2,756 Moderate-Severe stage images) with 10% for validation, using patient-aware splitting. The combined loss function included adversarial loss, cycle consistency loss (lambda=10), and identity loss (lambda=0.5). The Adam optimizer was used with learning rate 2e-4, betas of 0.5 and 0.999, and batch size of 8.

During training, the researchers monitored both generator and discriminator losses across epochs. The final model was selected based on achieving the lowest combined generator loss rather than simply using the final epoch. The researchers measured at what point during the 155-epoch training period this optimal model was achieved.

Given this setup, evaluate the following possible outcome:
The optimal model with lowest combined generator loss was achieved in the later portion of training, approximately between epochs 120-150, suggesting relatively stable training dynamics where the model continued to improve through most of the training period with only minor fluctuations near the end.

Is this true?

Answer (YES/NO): NO